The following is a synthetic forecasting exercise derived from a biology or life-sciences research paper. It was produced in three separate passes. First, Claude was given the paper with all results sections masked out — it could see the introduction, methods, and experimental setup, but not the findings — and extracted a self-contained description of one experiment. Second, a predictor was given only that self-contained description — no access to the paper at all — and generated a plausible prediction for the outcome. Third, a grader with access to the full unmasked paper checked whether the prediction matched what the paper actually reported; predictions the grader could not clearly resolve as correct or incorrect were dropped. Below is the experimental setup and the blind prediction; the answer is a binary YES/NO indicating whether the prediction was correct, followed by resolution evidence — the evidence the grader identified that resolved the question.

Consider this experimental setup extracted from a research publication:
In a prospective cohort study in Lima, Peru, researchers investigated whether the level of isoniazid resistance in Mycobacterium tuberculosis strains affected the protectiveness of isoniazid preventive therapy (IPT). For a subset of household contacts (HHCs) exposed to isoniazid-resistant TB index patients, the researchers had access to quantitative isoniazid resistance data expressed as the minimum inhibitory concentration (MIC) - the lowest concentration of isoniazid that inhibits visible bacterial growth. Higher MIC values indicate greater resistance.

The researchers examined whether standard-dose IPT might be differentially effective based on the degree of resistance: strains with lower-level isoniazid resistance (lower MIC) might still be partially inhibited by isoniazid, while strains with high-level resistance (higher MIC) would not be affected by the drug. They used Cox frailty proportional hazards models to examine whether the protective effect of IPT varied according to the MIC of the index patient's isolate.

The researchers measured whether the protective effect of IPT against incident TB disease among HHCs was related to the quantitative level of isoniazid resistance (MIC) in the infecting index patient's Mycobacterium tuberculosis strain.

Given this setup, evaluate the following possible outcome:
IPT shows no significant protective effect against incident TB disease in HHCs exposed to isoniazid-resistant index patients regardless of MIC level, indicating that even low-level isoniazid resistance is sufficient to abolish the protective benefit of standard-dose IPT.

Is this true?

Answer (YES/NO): NO